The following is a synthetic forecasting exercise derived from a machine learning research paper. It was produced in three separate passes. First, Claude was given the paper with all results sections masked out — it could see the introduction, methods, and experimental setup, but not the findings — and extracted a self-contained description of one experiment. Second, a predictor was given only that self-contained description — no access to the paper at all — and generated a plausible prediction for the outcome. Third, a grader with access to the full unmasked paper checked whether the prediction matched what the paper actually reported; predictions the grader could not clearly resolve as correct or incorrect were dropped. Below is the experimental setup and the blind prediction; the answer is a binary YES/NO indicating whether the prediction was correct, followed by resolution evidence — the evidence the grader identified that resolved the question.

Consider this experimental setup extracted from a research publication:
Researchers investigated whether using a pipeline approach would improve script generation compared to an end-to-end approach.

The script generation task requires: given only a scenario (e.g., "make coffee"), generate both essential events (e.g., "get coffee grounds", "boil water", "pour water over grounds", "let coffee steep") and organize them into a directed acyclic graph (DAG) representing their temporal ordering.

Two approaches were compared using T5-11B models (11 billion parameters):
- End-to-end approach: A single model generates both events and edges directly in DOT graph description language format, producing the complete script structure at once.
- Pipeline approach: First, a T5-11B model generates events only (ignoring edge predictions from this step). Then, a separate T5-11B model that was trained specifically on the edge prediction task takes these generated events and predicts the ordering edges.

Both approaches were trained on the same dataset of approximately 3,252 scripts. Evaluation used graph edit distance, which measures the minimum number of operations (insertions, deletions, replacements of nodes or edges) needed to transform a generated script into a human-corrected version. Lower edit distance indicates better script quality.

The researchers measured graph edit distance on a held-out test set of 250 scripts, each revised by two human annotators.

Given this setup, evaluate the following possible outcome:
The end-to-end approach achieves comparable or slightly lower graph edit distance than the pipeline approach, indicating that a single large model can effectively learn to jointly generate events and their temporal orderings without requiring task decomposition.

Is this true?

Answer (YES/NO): YES